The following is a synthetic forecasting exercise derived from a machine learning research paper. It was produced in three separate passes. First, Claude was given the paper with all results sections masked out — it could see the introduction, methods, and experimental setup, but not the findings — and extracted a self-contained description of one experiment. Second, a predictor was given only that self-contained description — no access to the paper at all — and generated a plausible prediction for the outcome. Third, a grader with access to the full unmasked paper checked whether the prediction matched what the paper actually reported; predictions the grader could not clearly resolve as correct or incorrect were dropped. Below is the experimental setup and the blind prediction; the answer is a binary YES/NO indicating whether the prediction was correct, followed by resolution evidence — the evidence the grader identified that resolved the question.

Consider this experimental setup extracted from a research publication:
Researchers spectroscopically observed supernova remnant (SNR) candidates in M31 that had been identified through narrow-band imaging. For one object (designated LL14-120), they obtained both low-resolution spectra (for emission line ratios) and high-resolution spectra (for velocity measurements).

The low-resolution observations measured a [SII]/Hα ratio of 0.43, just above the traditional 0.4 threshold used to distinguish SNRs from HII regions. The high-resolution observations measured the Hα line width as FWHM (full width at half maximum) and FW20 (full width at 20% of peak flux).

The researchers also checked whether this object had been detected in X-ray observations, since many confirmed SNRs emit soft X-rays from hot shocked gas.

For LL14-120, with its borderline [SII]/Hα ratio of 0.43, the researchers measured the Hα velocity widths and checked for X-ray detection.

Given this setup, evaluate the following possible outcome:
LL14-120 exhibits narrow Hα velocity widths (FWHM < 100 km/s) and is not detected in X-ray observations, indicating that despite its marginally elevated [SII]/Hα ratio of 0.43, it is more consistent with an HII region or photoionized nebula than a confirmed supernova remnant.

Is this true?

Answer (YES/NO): NO